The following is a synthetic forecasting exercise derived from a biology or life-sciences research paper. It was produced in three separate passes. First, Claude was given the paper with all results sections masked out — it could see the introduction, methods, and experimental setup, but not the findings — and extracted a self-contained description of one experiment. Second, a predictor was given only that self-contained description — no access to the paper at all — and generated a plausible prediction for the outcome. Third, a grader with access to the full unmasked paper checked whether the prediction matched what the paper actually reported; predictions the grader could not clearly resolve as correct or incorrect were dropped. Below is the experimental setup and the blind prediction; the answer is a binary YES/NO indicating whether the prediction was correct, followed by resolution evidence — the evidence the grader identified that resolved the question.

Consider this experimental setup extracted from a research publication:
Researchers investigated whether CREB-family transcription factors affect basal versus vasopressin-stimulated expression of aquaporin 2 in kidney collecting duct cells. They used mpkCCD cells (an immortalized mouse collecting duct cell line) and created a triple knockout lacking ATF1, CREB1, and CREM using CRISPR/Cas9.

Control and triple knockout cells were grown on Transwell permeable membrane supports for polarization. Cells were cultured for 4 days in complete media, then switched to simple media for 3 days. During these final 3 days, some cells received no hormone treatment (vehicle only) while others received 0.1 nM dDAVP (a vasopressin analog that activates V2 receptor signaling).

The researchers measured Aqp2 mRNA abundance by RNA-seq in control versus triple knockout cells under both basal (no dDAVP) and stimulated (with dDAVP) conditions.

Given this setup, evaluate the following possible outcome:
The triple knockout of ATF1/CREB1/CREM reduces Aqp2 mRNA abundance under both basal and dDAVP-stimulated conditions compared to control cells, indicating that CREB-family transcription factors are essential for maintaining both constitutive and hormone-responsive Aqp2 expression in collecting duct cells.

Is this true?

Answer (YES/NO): NO